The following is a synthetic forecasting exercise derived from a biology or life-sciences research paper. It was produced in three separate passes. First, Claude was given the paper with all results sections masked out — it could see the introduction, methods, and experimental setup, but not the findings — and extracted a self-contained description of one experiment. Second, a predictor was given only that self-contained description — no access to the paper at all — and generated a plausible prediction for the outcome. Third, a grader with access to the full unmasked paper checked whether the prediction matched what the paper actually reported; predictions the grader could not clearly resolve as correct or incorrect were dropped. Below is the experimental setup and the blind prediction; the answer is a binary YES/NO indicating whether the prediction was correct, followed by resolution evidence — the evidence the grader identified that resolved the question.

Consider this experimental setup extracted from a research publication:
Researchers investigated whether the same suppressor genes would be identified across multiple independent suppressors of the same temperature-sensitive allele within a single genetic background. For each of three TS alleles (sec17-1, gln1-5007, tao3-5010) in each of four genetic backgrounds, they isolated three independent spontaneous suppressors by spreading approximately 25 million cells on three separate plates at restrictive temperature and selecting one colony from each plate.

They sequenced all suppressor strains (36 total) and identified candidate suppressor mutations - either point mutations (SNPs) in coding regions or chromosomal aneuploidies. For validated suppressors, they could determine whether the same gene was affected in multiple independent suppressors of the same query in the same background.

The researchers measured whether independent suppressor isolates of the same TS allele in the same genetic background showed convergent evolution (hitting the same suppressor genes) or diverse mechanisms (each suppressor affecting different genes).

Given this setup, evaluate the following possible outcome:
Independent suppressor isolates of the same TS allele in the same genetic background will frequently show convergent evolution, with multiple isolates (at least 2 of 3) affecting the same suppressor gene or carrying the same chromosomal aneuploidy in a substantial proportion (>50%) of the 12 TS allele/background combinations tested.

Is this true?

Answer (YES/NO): NO